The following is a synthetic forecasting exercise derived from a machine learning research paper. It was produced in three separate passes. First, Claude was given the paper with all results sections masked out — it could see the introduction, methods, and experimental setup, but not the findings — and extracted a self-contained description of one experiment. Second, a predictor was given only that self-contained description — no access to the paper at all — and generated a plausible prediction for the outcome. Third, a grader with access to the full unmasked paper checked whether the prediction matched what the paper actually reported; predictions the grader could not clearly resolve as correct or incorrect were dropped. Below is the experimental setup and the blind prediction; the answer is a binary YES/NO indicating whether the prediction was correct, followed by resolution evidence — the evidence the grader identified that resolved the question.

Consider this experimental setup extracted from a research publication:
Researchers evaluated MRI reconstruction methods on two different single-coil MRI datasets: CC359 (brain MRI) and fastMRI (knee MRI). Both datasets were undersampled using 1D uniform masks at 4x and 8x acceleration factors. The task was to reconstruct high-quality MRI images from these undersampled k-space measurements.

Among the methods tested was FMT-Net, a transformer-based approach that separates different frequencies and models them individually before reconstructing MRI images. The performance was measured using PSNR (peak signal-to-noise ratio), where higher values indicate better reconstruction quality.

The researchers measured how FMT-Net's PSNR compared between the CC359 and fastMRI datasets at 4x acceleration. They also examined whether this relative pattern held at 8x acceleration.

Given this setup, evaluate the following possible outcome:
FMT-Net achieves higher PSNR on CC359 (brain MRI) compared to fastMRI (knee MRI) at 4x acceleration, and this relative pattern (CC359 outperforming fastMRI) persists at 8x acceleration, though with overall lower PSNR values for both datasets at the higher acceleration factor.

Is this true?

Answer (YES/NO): YES